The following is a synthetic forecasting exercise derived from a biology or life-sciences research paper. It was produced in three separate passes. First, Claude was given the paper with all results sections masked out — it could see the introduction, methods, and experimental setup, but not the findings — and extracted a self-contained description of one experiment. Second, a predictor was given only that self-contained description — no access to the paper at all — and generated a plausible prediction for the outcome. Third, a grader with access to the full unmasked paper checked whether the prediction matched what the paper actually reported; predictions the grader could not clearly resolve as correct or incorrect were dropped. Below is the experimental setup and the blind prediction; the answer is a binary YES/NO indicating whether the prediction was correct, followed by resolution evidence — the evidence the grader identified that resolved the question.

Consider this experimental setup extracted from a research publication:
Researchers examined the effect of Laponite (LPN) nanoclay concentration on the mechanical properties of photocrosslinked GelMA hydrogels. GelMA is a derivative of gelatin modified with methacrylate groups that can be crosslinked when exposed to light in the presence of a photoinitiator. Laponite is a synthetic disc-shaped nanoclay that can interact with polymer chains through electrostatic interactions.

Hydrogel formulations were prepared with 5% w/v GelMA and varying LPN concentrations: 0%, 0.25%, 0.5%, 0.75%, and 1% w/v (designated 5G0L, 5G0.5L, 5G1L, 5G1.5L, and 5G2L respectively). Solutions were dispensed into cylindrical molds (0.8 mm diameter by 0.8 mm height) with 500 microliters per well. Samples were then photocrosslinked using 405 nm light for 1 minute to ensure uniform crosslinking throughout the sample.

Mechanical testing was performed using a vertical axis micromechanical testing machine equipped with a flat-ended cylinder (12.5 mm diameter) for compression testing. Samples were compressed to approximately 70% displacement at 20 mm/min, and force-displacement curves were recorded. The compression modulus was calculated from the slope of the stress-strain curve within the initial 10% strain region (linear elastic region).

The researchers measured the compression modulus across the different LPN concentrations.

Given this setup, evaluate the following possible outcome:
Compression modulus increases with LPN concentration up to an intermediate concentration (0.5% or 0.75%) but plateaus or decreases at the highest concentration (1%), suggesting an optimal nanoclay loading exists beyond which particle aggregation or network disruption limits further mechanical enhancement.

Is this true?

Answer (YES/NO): NO